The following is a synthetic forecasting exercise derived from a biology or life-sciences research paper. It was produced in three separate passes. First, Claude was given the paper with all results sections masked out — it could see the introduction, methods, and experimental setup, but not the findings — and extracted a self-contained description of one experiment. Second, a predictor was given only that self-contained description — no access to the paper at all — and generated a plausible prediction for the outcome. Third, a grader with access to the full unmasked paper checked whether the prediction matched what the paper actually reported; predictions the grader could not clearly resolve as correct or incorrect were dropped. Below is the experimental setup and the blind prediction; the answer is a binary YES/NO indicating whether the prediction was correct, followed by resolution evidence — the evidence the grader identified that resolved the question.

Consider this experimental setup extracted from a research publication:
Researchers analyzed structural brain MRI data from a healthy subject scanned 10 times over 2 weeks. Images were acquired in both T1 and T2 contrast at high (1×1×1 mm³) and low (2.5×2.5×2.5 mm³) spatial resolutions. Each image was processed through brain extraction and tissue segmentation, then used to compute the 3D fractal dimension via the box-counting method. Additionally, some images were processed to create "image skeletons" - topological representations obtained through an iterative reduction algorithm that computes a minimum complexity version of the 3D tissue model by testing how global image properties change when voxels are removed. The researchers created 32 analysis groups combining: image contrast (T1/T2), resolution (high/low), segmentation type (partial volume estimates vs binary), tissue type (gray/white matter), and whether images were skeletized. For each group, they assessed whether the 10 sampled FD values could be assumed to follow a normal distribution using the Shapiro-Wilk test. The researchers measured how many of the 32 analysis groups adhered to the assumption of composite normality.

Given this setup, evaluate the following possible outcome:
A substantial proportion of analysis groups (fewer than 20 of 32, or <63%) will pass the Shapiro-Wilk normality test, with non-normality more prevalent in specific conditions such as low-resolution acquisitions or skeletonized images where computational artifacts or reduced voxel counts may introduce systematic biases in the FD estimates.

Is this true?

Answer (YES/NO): NO